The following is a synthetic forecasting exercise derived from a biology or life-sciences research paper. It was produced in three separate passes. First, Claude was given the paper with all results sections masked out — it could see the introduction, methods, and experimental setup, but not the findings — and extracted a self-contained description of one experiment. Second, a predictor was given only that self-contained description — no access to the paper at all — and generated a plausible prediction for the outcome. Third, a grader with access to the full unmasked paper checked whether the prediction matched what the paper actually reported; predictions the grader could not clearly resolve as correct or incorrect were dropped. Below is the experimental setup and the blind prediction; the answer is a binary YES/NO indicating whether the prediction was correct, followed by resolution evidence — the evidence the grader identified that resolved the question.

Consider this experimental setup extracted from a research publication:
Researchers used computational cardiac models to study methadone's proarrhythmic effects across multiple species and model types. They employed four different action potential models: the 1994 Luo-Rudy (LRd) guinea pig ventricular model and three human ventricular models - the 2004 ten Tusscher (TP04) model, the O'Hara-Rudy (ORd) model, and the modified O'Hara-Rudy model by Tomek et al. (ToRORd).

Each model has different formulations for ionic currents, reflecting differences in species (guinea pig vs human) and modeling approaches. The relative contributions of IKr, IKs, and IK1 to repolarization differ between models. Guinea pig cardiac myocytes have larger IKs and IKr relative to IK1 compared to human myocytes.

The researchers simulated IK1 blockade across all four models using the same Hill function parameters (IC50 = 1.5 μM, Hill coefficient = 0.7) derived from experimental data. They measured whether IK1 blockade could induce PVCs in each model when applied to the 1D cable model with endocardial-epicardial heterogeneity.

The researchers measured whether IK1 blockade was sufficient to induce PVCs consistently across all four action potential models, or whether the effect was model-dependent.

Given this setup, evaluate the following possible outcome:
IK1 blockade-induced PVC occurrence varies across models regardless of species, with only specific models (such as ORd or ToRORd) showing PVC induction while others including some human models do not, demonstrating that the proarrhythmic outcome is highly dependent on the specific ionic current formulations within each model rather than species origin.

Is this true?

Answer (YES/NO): NO